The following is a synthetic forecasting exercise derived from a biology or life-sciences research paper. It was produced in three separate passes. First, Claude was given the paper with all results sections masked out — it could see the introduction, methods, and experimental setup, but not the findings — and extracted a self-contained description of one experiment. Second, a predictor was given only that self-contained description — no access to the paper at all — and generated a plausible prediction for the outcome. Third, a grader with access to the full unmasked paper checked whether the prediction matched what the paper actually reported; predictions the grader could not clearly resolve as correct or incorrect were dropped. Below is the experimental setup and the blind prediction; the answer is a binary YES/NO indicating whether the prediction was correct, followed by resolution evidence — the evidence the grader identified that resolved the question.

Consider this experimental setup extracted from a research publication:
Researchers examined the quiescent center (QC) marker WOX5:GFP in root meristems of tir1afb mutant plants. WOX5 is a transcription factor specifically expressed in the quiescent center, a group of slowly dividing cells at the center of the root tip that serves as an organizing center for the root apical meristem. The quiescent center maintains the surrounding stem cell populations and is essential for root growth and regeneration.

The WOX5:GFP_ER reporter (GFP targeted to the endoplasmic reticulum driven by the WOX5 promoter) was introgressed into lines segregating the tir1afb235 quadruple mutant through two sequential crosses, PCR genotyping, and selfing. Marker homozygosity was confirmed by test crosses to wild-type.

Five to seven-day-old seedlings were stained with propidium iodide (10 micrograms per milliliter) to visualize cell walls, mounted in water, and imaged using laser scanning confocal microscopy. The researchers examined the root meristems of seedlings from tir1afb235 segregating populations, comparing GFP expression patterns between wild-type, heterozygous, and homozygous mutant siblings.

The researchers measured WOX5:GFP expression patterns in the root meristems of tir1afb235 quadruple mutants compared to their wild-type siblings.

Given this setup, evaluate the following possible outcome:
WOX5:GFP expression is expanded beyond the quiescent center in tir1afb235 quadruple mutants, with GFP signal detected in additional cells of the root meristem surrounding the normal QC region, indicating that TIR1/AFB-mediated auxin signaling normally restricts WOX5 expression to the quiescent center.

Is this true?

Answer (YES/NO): NO